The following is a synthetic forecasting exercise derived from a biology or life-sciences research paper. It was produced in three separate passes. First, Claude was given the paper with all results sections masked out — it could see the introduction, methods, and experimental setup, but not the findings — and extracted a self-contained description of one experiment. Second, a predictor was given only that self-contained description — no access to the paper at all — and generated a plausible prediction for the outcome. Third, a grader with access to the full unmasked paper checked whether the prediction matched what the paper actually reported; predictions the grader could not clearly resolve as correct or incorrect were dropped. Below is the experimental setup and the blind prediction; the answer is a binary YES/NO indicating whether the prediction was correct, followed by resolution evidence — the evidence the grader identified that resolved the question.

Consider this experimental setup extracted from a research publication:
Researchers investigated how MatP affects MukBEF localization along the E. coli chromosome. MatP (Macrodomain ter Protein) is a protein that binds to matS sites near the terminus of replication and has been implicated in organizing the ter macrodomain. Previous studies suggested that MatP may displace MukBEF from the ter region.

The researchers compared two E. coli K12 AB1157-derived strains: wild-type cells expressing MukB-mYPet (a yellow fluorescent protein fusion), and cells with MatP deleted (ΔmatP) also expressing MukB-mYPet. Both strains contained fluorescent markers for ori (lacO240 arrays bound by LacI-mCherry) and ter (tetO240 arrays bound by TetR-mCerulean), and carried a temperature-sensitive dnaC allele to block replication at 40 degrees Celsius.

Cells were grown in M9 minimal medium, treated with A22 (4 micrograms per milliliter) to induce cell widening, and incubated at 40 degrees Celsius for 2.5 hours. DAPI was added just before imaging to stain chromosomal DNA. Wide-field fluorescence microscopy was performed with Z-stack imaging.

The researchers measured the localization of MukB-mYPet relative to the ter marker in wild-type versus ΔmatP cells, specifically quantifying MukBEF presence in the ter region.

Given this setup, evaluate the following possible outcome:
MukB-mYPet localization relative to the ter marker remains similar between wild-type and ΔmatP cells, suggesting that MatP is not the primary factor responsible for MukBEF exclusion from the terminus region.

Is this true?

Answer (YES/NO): NO